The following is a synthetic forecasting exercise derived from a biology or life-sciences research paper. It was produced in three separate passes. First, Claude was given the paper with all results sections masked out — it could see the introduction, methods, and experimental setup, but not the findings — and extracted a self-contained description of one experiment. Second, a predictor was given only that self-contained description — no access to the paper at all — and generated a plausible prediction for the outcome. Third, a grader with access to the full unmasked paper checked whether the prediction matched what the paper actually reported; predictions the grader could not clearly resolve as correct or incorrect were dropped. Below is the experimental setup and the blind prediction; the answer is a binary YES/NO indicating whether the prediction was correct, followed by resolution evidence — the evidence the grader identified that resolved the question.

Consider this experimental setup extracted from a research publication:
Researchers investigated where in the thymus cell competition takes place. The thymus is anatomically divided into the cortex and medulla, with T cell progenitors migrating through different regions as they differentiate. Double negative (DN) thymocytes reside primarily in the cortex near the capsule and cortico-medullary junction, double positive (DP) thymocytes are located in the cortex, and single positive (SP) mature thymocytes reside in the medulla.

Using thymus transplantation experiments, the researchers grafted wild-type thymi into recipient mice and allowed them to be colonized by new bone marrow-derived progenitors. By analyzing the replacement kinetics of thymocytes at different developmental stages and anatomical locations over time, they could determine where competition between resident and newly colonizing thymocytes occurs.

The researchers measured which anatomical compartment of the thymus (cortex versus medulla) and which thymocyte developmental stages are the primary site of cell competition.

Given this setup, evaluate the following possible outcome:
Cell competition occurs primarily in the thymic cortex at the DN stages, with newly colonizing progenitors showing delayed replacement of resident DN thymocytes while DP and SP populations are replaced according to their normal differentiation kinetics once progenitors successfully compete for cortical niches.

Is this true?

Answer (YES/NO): NO